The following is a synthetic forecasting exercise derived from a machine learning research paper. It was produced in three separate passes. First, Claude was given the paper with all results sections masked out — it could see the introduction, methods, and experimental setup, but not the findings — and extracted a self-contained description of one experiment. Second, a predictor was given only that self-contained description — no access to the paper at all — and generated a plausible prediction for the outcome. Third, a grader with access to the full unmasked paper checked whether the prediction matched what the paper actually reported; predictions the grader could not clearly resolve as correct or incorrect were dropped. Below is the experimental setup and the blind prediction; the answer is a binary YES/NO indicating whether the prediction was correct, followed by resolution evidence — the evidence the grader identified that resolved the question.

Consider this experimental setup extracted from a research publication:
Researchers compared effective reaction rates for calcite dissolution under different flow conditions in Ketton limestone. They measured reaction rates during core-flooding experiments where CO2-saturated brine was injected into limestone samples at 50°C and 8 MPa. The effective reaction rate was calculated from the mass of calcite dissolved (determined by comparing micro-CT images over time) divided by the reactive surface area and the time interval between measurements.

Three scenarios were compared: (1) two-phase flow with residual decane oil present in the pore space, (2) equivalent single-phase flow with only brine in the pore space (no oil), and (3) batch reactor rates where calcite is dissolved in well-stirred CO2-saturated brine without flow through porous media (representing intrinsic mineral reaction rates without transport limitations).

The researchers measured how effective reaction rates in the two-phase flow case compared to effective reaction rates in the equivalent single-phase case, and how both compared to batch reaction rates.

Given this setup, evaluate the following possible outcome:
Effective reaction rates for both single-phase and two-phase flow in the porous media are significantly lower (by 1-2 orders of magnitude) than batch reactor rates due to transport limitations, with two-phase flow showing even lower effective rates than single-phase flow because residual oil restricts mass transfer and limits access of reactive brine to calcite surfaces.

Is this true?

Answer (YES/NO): YES